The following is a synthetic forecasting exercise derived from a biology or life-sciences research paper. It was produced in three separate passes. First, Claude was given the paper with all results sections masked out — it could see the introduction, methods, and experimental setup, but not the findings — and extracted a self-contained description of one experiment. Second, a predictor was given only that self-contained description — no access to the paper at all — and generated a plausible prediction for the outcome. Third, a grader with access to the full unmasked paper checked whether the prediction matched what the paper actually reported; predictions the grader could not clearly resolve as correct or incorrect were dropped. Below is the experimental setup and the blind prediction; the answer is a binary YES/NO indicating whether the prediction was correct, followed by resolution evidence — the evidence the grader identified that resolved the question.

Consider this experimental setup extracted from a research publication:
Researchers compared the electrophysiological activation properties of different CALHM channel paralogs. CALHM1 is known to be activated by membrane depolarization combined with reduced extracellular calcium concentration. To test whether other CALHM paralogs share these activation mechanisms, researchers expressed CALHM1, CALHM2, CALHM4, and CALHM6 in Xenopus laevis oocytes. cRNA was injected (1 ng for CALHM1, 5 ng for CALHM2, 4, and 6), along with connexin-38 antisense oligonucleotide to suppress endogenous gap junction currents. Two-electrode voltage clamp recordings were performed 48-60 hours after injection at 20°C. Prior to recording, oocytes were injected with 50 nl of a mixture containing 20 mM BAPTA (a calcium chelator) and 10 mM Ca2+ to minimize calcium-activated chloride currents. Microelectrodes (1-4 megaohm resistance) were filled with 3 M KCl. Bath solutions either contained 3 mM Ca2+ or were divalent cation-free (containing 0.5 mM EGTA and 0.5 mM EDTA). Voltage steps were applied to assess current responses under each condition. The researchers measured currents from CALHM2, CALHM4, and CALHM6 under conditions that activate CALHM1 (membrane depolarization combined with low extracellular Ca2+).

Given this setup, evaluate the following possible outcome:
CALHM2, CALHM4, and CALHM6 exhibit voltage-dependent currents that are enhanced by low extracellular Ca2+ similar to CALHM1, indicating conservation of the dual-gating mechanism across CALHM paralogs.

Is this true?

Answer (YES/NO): NO